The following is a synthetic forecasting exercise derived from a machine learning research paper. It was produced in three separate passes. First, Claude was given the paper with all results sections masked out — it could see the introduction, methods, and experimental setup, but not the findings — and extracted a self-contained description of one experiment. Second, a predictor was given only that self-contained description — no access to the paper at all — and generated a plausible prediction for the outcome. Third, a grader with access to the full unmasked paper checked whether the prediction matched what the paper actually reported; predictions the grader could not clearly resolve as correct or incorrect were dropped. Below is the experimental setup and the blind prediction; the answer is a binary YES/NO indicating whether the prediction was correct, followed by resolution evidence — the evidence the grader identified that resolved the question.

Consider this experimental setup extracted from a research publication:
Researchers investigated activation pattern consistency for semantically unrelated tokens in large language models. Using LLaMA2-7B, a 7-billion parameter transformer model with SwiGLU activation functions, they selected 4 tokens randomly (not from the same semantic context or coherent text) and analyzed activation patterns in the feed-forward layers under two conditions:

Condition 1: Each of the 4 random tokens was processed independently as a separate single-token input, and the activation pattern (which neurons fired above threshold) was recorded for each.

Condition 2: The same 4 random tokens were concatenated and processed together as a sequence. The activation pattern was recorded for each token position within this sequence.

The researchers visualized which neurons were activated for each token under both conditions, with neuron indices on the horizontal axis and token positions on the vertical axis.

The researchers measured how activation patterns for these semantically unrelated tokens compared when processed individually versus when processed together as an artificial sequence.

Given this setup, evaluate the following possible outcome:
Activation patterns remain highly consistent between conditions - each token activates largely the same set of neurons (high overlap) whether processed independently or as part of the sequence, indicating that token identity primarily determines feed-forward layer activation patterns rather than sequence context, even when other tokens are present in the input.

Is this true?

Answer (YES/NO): NO